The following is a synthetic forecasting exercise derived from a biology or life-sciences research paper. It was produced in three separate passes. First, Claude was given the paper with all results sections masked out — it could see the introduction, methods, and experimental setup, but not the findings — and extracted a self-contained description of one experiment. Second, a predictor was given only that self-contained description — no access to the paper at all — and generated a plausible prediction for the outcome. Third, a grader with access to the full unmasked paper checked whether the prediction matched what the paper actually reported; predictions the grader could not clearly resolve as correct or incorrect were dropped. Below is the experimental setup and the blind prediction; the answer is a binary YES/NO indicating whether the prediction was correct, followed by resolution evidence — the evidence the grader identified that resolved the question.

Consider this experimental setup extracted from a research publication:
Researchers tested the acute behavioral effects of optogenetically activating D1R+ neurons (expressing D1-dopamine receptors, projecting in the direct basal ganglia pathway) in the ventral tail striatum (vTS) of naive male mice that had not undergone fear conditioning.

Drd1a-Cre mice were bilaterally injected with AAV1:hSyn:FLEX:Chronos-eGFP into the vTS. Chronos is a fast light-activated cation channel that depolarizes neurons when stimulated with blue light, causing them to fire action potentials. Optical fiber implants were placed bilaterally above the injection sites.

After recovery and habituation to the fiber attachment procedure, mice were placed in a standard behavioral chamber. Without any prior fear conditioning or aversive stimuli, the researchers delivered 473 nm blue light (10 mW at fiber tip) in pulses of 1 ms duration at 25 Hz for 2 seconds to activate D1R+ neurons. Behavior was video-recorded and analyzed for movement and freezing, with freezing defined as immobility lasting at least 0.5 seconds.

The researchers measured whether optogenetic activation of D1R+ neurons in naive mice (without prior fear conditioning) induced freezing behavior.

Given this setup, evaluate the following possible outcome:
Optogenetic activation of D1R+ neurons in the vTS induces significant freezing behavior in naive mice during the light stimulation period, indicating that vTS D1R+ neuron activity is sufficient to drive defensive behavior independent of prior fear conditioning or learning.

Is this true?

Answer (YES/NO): NO